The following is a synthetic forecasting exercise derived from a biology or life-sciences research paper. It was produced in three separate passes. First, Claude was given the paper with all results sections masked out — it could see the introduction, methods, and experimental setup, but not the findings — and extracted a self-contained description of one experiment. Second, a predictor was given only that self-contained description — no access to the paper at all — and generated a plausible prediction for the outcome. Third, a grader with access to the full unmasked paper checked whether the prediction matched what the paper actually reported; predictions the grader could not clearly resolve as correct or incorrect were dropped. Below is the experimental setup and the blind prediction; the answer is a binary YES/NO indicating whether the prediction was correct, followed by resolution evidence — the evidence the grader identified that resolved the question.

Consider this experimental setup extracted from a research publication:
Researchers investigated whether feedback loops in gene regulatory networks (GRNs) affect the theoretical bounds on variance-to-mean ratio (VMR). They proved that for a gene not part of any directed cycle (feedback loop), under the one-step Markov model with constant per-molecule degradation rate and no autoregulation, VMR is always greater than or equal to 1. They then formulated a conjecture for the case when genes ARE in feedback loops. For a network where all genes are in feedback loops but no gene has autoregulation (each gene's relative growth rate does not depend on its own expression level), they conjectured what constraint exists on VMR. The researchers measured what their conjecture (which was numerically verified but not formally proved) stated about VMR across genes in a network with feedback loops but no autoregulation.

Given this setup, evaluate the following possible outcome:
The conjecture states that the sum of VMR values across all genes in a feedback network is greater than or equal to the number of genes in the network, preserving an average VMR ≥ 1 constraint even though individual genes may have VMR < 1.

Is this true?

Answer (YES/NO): NO